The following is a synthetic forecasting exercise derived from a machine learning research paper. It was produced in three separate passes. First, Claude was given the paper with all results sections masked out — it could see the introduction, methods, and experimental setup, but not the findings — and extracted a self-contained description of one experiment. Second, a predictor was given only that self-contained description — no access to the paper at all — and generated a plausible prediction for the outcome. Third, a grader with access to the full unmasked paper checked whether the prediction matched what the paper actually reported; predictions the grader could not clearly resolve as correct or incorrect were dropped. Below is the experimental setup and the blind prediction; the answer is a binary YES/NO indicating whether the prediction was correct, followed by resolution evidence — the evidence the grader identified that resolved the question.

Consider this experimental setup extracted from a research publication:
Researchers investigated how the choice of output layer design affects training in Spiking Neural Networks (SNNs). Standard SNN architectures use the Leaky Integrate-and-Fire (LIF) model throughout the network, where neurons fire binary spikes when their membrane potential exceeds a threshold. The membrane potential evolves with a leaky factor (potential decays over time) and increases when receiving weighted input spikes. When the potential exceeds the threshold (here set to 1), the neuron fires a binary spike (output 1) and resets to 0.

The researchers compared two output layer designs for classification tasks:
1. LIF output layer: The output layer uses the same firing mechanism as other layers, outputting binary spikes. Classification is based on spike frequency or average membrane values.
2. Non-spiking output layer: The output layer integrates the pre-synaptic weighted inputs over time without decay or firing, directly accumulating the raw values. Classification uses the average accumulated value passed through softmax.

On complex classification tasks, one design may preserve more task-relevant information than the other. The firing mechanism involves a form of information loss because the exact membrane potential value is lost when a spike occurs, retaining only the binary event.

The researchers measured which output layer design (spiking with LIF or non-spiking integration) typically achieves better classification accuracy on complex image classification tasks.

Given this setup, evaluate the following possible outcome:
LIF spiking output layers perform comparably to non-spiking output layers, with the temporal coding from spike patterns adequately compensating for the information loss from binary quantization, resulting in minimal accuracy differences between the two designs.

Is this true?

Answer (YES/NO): NO